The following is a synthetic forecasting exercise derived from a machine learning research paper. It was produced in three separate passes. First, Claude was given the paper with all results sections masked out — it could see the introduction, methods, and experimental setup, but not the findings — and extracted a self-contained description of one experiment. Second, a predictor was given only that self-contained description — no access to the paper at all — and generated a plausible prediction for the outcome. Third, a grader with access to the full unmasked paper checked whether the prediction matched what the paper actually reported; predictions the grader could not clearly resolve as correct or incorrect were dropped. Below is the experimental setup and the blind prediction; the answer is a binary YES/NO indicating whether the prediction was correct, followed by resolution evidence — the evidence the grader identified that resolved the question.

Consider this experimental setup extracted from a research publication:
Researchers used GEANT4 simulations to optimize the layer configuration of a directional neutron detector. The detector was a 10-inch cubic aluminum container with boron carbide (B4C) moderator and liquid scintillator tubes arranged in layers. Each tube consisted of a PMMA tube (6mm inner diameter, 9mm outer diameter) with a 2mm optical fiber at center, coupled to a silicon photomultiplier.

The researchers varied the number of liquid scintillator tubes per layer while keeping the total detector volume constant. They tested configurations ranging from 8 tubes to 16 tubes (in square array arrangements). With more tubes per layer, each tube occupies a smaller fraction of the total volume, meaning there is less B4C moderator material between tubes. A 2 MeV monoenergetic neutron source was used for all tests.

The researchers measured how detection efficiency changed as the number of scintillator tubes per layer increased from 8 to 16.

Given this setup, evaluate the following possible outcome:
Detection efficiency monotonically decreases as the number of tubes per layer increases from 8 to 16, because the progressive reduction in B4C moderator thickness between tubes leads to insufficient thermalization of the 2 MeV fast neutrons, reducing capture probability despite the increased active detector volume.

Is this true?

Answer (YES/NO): NO